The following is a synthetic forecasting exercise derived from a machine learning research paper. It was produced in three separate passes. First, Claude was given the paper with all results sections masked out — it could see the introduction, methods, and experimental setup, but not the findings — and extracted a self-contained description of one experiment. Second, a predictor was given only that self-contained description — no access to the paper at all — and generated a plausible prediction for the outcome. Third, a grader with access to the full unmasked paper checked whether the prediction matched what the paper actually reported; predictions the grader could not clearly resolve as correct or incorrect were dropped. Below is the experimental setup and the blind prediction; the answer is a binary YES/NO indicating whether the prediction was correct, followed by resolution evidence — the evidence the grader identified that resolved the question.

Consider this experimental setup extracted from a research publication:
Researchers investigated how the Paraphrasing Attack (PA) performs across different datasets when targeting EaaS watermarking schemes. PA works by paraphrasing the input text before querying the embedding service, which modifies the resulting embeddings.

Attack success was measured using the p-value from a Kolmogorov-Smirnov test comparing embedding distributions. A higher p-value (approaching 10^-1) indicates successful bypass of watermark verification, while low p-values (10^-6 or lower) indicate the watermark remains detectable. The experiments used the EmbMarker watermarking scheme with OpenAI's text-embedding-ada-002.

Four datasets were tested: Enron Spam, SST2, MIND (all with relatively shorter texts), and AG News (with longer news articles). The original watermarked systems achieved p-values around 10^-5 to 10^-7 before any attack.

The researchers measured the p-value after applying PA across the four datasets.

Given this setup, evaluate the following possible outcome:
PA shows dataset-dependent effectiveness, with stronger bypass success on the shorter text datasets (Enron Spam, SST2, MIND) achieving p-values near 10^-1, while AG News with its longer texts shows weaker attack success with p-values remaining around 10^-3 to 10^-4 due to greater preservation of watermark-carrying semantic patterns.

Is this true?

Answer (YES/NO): NO